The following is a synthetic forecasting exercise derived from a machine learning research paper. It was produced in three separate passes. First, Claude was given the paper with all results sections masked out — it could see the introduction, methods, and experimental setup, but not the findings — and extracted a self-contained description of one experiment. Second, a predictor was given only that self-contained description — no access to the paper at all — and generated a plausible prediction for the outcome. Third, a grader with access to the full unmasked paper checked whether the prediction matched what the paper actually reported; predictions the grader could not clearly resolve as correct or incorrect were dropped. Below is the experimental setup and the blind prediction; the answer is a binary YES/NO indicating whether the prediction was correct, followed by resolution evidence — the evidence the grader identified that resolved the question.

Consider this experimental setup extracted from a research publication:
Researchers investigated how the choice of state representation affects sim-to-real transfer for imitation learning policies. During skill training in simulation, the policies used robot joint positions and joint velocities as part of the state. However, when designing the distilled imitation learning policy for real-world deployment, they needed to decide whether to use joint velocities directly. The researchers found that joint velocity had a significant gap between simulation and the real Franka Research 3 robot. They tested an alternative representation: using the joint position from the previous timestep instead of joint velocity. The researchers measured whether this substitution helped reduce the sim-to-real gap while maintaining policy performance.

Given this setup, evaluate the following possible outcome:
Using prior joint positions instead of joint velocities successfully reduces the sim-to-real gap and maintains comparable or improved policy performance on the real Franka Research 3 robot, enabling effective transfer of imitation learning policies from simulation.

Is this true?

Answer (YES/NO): YES